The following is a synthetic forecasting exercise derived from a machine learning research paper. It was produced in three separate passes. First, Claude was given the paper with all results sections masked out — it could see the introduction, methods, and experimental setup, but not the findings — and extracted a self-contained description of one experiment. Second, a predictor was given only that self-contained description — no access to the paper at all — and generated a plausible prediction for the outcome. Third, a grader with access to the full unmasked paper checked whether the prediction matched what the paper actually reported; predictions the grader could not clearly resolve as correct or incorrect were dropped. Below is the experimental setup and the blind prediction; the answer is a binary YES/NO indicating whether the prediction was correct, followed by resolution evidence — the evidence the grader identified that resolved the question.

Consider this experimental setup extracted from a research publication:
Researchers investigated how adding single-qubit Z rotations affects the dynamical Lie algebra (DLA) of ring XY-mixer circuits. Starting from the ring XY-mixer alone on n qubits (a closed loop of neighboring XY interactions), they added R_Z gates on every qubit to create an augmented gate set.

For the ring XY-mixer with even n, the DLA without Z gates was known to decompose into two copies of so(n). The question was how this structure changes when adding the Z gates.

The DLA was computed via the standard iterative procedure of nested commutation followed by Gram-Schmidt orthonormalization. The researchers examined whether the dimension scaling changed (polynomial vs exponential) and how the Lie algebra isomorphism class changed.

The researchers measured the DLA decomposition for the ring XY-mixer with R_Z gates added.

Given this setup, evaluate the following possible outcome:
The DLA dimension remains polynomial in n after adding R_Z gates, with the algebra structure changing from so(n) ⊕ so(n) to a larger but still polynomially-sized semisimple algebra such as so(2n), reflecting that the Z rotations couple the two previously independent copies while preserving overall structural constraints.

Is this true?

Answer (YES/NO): NO